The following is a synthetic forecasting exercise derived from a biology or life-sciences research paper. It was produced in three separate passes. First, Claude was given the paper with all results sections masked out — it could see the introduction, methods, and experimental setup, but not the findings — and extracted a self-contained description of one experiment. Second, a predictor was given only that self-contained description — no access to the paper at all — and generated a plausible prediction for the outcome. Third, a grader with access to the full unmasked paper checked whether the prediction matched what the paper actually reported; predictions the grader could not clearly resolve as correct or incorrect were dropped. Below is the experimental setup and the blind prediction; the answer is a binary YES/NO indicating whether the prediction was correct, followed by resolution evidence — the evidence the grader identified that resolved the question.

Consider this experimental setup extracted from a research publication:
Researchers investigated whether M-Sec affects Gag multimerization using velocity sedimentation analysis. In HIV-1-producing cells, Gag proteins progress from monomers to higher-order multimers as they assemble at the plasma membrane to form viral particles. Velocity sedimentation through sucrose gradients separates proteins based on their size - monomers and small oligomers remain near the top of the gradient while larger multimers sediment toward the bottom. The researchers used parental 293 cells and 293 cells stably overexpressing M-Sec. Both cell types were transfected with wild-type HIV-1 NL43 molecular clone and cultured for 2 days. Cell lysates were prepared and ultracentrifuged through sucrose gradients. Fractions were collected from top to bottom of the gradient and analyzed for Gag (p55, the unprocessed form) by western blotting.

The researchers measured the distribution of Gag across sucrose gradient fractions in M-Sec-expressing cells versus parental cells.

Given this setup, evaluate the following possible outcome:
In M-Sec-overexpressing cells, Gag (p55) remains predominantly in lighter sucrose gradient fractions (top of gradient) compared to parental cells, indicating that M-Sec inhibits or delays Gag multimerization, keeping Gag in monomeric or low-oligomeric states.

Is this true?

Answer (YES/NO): NO